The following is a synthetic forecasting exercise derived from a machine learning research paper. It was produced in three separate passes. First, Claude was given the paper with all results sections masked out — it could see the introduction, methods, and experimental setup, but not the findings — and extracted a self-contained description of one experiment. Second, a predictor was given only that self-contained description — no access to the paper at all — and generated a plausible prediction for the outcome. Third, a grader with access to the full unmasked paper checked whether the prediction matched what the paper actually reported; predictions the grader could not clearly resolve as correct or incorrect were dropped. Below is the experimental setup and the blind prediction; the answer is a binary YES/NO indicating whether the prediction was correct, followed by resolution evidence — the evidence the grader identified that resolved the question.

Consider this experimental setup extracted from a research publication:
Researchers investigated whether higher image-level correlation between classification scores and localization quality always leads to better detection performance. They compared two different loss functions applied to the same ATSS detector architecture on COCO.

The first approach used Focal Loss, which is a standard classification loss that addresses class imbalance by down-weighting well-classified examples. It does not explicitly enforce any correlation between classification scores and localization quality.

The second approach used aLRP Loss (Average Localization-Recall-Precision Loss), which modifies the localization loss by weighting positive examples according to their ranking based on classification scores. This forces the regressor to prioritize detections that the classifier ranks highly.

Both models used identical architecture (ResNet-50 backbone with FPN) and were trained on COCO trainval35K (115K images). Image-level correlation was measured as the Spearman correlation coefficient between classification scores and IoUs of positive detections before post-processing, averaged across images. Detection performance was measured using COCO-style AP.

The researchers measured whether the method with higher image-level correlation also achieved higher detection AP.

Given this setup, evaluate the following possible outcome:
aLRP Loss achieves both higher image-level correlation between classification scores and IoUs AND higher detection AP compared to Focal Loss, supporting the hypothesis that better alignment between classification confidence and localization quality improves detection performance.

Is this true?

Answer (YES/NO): NO